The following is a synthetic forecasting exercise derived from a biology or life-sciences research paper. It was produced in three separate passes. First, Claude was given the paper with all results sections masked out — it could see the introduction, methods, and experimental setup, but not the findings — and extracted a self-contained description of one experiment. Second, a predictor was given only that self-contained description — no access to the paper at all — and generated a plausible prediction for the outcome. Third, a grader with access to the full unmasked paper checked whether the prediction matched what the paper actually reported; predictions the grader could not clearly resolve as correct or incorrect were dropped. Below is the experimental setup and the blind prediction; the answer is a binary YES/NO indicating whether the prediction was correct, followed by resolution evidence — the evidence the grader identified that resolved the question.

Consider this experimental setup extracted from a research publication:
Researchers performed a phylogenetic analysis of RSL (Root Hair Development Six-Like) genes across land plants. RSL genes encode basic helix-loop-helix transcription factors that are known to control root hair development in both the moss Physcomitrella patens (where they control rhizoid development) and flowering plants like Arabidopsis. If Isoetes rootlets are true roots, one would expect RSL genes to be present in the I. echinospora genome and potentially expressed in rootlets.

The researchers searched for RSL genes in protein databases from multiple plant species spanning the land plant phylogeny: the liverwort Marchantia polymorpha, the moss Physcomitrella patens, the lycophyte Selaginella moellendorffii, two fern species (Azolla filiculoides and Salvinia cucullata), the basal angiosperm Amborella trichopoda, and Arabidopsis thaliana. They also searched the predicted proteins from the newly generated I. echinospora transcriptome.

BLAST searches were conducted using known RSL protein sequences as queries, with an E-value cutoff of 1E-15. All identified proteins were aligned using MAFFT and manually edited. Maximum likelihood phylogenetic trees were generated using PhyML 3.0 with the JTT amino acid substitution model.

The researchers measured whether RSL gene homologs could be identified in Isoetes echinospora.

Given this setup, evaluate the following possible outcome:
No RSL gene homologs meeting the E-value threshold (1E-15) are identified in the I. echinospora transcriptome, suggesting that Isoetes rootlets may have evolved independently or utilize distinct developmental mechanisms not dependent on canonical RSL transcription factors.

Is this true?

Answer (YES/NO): NO